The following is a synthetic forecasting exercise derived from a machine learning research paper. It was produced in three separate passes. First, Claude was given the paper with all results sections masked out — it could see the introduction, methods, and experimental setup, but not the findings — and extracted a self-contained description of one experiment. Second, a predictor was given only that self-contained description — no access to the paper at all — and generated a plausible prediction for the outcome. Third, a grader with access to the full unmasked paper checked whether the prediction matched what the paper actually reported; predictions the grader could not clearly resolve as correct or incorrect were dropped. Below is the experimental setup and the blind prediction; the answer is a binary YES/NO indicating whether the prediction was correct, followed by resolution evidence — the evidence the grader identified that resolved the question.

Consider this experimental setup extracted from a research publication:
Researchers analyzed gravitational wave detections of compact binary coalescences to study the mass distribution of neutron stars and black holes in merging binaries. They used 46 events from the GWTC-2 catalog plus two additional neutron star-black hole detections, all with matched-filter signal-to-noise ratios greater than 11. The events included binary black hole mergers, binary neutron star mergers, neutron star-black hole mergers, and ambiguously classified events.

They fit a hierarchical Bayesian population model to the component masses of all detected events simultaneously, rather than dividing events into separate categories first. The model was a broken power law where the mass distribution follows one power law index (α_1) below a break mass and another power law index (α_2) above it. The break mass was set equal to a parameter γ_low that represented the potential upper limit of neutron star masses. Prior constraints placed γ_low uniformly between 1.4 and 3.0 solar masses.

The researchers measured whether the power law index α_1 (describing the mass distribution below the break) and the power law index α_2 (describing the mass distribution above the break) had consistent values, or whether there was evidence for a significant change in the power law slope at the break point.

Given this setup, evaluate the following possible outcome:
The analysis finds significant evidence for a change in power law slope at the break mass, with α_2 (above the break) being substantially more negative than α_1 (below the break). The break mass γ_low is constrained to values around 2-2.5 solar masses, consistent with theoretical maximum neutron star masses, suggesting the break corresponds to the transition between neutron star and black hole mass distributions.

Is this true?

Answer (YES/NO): NO